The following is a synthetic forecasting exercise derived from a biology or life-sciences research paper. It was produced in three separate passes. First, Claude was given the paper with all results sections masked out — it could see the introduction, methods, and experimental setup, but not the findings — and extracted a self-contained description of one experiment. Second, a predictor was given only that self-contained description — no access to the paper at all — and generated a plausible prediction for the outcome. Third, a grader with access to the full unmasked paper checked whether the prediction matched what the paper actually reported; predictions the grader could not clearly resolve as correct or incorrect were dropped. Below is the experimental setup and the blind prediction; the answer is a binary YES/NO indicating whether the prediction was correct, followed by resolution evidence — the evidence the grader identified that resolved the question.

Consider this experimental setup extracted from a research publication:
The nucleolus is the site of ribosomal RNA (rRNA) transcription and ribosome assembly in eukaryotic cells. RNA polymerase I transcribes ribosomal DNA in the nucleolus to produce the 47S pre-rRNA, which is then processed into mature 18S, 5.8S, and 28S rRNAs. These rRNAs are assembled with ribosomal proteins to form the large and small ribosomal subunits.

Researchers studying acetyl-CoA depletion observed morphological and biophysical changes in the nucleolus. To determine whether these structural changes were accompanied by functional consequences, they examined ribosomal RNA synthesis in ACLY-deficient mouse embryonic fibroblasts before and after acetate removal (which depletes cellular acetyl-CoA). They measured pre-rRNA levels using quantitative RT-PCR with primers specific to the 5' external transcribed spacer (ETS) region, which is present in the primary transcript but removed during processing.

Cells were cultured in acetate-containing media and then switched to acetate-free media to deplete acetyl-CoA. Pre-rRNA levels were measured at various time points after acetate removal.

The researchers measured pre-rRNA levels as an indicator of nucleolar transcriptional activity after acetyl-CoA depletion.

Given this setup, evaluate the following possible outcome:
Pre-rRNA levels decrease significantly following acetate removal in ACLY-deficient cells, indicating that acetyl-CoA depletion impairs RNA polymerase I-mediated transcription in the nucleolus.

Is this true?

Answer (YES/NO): YES